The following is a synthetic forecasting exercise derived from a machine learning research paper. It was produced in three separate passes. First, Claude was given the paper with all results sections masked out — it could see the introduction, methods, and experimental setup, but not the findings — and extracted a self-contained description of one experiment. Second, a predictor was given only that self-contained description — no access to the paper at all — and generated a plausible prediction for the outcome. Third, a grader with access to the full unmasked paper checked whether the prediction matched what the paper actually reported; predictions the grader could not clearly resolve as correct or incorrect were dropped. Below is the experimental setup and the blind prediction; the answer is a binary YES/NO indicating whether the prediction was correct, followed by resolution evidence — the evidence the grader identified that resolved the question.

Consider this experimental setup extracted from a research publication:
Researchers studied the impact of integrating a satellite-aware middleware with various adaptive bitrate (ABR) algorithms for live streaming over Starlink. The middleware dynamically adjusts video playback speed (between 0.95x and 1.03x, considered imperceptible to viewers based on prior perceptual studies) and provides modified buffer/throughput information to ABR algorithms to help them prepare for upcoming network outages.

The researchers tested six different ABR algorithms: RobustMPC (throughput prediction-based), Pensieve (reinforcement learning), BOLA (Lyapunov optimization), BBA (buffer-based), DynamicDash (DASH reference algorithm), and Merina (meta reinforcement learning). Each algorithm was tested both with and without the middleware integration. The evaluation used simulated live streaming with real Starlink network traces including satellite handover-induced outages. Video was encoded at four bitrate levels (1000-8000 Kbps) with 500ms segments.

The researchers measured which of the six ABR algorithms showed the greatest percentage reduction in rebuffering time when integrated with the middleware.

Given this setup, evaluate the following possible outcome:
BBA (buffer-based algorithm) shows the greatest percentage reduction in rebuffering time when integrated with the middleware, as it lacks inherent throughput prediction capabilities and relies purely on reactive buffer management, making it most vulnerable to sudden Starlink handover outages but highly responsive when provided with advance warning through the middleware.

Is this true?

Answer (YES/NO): YES